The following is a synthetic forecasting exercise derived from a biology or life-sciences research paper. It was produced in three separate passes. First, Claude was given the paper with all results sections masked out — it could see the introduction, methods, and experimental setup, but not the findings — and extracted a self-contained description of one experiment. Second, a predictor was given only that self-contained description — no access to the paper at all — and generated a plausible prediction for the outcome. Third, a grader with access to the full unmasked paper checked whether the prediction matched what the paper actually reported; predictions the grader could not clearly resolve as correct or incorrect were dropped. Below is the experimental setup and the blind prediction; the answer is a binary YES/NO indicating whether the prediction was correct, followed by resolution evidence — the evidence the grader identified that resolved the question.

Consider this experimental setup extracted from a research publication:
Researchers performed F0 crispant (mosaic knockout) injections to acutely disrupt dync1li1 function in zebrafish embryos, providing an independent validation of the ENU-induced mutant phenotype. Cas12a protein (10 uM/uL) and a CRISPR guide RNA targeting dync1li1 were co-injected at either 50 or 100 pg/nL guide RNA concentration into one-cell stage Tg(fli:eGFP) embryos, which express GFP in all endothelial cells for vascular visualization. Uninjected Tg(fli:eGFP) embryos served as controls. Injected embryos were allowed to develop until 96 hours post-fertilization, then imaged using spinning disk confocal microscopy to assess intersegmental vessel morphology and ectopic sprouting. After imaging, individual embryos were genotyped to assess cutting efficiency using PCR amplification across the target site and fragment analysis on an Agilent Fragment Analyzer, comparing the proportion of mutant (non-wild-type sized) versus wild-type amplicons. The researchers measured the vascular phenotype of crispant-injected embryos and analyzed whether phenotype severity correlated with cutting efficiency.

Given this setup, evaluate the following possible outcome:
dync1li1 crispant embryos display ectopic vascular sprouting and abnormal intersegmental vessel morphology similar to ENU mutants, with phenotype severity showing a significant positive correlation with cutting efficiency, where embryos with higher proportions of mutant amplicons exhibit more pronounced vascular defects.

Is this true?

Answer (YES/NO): YES